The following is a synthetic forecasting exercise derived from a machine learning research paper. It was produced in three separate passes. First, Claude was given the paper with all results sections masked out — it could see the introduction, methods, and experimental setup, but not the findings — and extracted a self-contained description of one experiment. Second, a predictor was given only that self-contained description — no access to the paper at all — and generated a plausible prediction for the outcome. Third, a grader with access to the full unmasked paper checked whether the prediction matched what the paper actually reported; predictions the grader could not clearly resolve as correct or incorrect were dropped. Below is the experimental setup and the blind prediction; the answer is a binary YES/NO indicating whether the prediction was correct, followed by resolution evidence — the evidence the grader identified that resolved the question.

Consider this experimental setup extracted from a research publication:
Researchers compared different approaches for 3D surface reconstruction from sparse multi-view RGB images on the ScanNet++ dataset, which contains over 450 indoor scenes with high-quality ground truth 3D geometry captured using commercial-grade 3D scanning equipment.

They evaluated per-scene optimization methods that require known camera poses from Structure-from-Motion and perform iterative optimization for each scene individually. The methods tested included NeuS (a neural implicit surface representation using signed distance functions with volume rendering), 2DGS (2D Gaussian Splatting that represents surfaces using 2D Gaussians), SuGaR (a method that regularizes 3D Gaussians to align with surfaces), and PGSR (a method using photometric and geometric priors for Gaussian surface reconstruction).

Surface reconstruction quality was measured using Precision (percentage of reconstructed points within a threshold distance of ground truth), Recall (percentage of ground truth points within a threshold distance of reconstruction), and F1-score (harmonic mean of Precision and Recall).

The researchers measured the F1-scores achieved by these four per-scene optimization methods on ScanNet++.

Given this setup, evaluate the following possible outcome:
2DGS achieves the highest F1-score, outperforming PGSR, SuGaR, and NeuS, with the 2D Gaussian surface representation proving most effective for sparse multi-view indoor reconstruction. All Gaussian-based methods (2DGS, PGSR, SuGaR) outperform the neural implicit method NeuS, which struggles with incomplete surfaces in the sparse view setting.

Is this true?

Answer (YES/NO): NO